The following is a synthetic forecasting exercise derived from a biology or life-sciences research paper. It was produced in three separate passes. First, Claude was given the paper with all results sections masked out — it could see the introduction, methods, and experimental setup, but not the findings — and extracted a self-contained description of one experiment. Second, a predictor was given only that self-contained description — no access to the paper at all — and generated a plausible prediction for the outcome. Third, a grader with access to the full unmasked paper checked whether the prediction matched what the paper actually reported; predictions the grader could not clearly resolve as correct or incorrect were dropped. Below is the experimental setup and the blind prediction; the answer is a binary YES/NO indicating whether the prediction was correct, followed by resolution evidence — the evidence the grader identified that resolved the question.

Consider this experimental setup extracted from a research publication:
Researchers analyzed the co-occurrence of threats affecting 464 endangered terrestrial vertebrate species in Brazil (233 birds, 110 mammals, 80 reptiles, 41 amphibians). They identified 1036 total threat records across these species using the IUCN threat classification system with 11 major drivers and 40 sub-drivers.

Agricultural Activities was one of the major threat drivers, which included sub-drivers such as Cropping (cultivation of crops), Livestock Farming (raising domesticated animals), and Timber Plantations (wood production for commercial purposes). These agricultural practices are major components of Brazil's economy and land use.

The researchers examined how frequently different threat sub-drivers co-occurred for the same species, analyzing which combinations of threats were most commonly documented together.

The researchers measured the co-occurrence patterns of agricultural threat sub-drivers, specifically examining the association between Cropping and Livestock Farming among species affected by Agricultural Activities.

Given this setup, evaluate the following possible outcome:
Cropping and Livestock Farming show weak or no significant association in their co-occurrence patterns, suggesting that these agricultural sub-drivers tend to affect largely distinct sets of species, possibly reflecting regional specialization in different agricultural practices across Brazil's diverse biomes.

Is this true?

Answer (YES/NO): NO